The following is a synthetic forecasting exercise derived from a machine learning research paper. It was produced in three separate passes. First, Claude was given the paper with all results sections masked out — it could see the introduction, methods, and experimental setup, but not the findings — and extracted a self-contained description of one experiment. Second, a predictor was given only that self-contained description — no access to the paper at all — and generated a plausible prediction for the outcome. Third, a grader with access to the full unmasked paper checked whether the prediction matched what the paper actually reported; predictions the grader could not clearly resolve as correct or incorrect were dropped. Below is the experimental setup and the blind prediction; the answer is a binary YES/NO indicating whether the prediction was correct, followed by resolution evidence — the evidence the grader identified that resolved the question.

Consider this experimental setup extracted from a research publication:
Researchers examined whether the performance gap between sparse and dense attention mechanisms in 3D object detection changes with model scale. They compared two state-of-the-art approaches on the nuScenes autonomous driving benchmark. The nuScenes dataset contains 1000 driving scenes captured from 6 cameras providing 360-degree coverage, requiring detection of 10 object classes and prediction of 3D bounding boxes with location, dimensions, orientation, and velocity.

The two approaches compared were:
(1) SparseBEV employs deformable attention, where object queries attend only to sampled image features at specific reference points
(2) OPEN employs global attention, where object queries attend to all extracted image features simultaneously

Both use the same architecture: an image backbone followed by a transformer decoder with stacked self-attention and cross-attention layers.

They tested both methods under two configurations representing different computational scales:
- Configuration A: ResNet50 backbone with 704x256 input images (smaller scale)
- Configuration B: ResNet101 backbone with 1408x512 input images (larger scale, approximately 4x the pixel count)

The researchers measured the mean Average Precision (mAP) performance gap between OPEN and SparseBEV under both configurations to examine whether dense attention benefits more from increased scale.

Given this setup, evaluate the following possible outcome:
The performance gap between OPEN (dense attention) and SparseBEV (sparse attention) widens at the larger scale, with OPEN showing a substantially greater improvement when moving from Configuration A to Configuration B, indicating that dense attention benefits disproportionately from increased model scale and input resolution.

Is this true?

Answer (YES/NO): NO